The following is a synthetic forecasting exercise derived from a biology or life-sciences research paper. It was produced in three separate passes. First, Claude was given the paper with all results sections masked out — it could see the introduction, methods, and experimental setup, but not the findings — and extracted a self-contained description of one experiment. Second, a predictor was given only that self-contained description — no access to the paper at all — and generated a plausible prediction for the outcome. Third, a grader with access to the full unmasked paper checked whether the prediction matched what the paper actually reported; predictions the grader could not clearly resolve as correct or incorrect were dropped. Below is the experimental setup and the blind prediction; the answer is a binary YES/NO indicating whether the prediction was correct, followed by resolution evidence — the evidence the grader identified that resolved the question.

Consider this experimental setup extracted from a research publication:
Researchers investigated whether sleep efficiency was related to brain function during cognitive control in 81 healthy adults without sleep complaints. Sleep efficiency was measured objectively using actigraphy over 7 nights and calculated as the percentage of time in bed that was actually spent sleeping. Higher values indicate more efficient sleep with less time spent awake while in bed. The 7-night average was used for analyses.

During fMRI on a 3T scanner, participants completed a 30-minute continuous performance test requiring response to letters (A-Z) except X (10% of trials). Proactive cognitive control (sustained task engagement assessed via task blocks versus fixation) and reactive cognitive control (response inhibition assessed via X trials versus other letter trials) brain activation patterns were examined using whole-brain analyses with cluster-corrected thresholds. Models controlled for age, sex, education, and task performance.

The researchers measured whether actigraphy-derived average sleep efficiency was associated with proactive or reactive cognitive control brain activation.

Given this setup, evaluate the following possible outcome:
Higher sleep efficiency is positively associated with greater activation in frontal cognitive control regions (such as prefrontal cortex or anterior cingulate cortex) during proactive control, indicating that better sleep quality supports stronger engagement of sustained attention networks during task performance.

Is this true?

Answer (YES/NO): NO